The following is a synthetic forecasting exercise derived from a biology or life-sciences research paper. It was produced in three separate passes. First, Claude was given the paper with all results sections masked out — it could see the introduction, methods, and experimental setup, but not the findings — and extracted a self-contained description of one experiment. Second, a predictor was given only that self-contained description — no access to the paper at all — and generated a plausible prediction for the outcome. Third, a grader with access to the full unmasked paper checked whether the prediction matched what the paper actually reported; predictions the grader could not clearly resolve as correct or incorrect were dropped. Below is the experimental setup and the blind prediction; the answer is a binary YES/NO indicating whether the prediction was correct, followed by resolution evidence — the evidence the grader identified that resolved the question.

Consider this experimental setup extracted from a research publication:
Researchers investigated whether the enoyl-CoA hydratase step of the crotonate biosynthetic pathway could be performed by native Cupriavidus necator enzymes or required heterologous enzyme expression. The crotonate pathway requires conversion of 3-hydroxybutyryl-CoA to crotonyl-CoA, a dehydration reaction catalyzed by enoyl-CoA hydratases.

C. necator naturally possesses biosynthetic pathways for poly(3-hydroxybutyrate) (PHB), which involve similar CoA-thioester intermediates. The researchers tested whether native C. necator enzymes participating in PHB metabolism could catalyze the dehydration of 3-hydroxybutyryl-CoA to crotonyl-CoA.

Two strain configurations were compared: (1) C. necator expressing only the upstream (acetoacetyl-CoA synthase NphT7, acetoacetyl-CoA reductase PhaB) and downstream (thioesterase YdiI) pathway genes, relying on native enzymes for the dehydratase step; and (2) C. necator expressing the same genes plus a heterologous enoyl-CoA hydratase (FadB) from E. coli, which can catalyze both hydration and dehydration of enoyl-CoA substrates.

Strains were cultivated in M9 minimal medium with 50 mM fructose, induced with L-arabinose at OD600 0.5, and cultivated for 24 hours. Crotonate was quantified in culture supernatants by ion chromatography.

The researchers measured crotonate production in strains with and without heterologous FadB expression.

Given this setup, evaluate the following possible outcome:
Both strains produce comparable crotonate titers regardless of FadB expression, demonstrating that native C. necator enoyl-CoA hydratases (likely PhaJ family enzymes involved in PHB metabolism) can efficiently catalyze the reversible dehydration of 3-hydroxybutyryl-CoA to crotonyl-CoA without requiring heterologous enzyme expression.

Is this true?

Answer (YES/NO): NO